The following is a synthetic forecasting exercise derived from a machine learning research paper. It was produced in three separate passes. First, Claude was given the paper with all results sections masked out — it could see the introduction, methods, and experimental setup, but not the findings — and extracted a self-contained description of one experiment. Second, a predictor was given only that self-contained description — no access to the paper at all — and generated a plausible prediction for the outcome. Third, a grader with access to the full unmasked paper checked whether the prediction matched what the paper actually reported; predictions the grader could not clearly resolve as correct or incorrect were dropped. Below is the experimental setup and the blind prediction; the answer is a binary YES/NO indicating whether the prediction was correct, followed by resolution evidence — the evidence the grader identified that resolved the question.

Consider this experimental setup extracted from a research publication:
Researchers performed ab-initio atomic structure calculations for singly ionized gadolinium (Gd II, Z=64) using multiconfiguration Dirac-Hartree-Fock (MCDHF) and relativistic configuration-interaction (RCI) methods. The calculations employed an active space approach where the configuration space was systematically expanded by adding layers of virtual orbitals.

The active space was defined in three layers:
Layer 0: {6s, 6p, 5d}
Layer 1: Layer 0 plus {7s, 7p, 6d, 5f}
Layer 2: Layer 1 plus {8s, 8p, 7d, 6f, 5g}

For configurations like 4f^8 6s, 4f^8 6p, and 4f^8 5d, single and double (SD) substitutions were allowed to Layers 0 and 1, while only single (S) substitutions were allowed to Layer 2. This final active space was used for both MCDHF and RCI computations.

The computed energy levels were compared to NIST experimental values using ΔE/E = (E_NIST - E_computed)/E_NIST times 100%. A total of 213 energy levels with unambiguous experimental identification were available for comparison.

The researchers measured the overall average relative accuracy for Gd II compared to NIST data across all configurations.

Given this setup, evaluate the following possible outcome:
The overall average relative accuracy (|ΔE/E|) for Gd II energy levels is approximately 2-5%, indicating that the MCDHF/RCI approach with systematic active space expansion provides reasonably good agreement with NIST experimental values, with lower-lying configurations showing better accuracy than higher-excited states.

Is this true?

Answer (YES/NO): NO